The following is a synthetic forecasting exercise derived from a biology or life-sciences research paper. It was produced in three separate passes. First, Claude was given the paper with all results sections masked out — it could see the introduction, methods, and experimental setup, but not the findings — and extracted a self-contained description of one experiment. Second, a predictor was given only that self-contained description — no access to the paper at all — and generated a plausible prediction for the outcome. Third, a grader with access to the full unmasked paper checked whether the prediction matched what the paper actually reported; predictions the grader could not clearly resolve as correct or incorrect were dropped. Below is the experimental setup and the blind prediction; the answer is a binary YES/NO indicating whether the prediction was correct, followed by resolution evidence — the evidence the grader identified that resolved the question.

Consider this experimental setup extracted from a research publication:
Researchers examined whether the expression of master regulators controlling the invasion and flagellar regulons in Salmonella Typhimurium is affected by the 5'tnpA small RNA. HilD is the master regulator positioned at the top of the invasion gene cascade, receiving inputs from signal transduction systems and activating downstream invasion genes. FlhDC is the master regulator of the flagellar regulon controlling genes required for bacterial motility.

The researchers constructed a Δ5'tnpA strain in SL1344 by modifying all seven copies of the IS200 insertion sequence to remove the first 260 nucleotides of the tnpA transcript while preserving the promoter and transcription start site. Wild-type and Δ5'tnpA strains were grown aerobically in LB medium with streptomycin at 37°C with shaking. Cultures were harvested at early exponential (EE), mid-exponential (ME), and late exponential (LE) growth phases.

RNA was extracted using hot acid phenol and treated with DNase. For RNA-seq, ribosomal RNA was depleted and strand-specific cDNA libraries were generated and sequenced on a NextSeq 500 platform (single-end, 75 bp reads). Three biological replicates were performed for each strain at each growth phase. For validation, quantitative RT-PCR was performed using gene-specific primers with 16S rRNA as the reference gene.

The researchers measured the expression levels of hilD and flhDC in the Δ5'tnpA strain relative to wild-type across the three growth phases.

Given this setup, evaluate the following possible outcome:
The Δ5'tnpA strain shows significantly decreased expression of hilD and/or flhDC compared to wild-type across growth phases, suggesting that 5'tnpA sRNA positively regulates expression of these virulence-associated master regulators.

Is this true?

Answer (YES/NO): NO